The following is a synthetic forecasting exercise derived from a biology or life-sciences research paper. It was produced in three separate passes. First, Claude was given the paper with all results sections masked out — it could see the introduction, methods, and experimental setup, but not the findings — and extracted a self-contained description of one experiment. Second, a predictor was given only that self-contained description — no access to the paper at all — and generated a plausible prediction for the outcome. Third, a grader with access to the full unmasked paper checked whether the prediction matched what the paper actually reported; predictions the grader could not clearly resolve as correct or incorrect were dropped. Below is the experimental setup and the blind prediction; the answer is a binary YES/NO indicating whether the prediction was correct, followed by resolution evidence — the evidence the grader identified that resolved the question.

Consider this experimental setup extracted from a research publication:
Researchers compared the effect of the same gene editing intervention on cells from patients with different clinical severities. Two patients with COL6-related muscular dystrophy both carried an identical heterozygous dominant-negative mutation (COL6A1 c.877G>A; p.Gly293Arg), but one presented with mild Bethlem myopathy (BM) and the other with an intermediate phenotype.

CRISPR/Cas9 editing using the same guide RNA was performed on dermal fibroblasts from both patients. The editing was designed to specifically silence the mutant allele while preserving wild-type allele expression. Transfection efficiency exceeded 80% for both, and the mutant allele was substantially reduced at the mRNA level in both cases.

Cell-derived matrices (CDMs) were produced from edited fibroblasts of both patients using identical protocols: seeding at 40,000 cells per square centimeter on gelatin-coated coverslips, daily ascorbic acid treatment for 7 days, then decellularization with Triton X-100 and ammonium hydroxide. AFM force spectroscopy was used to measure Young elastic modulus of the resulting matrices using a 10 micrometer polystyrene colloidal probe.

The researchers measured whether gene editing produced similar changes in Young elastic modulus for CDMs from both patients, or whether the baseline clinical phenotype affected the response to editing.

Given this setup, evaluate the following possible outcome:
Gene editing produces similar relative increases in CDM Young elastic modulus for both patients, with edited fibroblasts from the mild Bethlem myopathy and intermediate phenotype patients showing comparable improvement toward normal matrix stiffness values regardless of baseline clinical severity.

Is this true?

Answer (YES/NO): NO